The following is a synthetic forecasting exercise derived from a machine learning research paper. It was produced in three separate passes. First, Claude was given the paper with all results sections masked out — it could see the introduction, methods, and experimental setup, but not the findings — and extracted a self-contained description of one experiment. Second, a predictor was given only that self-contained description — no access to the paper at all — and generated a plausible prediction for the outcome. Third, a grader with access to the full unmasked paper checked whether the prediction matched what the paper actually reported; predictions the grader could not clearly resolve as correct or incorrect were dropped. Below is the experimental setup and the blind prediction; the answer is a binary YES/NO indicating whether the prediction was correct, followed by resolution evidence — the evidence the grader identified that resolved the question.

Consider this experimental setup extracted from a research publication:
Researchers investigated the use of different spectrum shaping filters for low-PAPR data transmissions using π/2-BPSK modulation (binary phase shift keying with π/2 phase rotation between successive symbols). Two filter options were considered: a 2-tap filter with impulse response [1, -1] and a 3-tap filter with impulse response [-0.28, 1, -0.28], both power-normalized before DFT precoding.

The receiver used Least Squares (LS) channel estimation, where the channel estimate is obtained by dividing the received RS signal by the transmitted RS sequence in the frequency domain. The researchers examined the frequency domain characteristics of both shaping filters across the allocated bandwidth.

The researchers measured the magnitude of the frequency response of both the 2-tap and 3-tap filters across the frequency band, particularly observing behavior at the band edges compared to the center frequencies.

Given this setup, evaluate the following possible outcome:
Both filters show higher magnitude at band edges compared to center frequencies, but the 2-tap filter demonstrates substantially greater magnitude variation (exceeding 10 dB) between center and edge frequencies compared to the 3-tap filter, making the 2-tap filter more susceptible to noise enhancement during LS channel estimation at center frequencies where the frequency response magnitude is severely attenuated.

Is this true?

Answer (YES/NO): NO